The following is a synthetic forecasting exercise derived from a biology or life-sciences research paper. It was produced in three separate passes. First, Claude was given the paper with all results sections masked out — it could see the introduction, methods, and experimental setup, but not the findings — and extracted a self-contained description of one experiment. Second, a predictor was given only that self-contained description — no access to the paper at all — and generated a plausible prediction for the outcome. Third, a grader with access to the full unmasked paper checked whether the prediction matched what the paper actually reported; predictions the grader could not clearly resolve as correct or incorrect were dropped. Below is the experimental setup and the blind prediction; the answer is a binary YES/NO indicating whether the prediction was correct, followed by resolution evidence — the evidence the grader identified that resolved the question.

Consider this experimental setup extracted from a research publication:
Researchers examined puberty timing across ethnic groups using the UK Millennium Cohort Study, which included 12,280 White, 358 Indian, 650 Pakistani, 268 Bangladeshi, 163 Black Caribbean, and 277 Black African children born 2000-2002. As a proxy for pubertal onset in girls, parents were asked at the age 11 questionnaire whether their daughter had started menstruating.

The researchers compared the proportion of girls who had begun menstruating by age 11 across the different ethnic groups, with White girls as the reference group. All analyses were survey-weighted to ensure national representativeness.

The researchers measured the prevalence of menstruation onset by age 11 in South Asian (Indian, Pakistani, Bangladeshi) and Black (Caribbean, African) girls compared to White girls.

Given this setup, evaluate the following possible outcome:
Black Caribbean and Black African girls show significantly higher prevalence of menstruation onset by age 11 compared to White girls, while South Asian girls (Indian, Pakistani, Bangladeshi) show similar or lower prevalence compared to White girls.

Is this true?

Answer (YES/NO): NO